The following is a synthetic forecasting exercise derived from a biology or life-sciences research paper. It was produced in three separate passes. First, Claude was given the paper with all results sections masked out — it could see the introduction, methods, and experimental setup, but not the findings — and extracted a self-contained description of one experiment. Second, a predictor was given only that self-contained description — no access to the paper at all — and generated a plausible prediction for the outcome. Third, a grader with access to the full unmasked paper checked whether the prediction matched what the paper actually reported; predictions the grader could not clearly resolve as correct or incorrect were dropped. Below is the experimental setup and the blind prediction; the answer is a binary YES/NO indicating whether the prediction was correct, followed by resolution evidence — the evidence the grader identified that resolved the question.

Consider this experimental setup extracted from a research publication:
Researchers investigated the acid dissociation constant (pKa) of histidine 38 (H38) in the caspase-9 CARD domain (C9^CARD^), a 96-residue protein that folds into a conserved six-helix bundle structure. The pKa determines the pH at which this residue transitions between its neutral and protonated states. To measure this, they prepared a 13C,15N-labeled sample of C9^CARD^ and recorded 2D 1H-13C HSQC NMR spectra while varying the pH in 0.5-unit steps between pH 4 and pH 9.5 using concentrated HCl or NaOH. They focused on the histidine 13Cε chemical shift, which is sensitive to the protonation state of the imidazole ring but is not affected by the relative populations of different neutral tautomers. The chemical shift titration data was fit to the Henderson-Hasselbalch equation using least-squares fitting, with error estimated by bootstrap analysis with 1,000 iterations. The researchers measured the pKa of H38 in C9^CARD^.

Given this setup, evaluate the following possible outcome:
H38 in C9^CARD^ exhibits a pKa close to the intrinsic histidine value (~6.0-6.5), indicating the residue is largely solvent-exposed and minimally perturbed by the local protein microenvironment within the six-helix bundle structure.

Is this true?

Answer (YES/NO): NO